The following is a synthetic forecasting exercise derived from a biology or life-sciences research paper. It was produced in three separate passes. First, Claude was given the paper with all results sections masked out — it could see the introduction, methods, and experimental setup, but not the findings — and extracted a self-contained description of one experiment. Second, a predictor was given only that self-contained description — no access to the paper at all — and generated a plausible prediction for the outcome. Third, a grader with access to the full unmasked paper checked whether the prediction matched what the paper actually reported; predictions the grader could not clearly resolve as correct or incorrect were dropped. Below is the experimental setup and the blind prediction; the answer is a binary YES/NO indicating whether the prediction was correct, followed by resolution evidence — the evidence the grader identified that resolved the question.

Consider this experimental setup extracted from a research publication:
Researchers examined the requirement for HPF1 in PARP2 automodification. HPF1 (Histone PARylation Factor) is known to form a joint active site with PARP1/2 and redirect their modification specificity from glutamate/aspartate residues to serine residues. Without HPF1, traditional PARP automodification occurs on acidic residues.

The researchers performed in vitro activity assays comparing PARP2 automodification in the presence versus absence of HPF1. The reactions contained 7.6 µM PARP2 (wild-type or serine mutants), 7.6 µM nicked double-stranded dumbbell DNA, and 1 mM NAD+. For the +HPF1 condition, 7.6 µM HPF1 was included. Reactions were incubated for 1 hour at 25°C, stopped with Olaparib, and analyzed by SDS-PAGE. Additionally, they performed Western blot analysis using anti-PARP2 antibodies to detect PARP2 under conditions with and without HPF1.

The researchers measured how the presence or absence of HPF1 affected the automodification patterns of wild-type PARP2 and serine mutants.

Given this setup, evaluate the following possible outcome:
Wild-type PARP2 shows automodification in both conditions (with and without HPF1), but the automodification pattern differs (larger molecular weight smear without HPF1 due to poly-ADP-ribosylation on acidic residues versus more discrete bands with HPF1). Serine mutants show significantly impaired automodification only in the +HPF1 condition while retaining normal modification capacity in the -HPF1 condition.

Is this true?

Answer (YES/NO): NO